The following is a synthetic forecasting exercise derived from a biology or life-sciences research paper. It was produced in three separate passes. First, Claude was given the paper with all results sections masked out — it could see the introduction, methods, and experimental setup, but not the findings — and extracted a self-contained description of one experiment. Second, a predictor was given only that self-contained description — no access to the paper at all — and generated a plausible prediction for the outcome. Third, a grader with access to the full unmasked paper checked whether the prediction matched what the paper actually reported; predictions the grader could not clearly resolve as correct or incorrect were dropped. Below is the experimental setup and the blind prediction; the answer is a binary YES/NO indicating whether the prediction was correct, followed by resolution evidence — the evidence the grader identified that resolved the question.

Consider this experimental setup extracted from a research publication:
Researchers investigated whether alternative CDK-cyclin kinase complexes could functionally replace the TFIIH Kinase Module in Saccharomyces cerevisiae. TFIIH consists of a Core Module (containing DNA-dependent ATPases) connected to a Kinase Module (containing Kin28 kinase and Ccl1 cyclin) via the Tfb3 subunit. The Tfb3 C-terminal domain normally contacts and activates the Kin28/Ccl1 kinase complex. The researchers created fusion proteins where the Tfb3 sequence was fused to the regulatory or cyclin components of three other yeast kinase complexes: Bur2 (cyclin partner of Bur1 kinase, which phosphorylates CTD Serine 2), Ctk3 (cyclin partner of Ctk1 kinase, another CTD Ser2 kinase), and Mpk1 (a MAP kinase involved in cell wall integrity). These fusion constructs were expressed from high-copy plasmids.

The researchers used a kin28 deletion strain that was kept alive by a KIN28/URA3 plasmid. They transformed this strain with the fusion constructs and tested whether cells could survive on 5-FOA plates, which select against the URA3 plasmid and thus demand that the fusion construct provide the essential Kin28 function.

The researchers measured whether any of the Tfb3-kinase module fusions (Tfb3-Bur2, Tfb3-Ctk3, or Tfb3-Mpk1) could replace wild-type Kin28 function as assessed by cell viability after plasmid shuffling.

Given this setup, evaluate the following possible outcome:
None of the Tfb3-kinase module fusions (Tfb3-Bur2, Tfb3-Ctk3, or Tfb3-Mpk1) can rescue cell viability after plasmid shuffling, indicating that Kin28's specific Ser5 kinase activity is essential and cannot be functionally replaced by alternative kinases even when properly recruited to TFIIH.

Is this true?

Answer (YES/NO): YES